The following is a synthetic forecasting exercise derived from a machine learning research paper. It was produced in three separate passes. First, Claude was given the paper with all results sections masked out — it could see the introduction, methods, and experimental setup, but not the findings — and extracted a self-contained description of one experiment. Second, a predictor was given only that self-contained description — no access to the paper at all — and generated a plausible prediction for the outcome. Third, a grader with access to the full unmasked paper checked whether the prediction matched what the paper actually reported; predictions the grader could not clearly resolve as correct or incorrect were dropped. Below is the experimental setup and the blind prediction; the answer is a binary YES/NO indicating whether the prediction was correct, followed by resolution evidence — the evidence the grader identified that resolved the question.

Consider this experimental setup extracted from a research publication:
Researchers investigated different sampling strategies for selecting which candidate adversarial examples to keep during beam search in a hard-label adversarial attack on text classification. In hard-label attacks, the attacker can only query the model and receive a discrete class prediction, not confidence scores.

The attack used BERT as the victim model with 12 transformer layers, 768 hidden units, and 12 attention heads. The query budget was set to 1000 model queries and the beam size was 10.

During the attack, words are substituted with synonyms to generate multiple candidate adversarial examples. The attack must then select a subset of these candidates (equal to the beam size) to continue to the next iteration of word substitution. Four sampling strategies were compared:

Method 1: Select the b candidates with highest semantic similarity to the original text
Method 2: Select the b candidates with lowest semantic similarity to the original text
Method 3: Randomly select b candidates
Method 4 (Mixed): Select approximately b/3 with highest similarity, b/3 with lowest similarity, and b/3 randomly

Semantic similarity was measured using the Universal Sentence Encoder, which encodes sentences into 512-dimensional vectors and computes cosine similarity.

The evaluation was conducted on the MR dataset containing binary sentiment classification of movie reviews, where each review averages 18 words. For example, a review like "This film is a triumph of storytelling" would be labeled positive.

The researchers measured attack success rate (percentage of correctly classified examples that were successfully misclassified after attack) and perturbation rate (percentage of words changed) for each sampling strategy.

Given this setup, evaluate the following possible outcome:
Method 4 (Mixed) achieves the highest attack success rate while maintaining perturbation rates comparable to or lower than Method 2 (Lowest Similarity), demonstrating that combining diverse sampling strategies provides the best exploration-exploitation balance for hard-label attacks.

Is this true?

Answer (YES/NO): YES